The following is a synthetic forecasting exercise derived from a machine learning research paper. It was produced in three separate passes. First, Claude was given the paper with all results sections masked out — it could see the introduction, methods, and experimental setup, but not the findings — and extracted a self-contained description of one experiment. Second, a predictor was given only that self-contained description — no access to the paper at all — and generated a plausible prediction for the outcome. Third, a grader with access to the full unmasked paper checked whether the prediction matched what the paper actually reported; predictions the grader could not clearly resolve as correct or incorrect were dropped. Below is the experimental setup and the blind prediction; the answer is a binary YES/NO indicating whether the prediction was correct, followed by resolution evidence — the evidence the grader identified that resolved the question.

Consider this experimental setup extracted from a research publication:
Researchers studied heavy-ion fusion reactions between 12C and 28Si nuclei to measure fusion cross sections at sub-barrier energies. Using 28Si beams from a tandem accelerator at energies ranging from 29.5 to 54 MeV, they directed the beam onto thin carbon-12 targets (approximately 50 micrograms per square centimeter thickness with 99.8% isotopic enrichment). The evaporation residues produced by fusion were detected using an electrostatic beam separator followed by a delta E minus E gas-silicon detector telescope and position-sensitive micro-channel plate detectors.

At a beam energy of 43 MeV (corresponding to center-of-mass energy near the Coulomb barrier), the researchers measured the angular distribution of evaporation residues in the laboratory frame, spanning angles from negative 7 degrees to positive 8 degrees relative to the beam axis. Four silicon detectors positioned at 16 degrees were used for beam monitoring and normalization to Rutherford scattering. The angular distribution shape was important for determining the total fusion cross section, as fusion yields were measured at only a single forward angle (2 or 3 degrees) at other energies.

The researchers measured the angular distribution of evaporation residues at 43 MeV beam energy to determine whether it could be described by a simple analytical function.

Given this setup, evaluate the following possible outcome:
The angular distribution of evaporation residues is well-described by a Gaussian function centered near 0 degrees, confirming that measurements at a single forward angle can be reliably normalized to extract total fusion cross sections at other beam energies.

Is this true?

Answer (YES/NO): YES